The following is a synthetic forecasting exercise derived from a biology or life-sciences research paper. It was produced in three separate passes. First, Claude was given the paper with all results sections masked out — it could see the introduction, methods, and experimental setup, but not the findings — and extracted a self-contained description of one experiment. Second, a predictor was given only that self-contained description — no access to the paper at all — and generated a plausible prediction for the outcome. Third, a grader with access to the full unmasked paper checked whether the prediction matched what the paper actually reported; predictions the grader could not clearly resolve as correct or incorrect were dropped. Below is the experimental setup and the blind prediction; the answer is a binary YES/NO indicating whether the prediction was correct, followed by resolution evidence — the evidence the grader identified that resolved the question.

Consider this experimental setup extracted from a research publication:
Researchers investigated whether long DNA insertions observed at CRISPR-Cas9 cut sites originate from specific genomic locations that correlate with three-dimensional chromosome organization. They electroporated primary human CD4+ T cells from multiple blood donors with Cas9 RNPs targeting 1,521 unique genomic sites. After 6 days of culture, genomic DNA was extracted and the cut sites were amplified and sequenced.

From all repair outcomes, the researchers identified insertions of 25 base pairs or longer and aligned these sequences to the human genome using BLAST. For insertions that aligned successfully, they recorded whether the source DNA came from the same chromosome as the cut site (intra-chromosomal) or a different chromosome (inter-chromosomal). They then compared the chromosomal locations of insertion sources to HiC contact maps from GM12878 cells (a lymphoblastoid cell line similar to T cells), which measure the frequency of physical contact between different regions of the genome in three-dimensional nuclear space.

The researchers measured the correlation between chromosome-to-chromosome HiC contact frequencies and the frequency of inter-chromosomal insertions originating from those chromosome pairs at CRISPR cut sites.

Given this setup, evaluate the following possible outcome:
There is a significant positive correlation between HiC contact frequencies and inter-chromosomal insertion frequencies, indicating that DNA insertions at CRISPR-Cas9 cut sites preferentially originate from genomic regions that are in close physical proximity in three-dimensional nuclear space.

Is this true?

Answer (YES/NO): YES